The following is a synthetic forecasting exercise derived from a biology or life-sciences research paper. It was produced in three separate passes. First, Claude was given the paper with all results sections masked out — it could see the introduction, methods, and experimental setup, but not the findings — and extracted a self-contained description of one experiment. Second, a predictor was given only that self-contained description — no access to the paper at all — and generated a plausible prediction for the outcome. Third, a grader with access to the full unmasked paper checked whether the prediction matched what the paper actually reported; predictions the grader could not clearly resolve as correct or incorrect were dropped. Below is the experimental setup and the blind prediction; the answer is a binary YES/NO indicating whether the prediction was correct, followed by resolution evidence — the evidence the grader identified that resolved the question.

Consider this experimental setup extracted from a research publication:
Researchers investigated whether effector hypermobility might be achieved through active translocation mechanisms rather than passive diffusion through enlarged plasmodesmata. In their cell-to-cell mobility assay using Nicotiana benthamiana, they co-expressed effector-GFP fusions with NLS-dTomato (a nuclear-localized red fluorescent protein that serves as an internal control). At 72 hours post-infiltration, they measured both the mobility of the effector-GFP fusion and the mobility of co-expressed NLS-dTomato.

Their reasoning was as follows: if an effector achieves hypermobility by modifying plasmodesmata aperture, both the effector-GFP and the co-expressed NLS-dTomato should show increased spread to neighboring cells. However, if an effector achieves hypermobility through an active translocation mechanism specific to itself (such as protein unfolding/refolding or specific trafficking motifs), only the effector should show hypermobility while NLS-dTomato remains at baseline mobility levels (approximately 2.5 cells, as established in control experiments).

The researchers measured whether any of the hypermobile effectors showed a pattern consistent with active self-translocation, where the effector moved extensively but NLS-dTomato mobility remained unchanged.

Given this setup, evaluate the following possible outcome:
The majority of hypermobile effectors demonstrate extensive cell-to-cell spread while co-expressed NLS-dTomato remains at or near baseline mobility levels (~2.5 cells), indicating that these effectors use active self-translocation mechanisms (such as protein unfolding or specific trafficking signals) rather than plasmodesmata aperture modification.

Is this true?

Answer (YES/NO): NO